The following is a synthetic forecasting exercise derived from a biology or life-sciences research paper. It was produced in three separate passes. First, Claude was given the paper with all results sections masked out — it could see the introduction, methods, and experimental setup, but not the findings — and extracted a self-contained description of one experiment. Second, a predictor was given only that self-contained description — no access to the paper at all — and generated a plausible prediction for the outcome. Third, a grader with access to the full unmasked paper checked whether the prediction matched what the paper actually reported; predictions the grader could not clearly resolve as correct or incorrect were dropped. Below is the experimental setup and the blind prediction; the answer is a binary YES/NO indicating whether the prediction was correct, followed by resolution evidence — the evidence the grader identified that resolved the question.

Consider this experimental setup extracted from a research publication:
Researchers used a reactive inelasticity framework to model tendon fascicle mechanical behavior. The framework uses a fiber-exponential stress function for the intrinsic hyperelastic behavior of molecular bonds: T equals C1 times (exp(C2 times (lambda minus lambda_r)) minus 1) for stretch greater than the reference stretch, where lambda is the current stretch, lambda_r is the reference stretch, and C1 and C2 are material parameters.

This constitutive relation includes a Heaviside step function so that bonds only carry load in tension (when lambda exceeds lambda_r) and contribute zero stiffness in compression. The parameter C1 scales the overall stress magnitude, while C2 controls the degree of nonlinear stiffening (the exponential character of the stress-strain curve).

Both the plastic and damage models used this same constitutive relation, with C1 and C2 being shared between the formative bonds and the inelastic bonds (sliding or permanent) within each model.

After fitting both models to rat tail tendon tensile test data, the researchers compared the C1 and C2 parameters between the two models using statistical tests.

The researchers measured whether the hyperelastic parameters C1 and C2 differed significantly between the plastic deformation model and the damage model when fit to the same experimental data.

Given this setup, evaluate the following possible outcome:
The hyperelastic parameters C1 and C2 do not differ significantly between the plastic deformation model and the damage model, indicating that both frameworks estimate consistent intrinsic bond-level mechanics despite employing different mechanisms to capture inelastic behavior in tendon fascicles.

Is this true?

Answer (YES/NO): NO